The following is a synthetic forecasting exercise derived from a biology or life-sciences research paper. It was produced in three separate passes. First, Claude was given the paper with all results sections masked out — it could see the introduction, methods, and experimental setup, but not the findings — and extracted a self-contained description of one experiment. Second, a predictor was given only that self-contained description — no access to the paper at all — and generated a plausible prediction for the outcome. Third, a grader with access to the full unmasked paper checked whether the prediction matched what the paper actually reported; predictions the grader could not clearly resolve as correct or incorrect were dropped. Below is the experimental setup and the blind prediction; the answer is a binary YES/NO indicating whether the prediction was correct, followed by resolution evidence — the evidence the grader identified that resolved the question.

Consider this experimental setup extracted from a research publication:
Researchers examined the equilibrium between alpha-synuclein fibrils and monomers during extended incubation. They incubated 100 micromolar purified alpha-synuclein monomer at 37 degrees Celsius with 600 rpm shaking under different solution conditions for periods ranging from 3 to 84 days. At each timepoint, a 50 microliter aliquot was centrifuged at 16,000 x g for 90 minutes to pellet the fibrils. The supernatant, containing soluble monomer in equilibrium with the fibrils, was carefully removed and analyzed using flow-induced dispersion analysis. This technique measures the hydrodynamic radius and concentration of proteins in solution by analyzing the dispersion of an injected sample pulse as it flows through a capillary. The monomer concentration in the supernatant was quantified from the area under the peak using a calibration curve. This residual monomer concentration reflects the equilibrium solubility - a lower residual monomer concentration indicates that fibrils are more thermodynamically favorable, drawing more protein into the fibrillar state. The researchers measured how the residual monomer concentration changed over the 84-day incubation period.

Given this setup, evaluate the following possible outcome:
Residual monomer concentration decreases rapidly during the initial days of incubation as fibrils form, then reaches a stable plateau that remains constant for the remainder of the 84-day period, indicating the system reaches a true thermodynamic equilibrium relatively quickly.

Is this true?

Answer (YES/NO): YES